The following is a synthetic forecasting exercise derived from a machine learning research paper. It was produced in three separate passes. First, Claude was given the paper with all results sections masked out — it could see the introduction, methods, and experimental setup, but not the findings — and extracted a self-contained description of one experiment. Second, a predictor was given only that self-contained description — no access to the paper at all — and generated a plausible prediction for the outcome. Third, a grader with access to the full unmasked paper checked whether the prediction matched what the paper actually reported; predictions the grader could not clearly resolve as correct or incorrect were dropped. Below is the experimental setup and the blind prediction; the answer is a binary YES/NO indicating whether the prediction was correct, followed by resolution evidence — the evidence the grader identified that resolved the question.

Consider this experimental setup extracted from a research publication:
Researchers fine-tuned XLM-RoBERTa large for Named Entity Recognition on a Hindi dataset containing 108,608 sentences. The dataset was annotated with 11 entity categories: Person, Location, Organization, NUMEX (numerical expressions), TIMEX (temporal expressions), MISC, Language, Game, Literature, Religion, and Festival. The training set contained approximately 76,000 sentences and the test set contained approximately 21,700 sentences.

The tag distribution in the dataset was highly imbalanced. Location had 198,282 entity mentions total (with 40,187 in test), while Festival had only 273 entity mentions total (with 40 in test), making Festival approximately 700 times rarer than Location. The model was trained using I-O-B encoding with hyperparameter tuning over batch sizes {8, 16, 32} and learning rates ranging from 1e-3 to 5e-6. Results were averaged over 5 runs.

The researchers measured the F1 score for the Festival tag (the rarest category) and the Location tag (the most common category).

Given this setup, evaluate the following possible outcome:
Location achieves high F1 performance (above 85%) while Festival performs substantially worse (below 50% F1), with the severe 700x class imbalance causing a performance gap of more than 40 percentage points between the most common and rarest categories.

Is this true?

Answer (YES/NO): YES